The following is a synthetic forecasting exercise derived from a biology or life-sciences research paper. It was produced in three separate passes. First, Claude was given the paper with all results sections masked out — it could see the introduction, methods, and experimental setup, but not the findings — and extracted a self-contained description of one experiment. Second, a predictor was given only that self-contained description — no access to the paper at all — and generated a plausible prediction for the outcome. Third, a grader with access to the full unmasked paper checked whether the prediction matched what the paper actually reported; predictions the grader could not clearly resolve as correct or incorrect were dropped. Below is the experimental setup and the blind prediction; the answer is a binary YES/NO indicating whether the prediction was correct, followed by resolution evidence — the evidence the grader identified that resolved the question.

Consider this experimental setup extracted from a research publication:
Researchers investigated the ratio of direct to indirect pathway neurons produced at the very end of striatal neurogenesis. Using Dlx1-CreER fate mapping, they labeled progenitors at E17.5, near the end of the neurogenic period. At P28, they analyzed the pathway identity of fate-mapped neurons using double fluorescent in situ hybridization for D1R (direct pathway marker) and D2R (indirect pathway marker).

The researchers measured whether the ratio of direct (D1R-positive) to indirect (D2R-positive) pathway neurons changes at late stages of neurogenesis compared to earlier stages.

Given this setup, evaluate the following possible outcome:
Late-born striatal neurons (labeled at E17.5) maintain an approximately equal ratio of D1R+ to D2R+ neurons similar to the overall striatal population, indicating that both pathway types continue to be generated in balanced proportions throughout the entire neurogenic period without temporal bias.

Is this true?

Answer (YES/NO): NO